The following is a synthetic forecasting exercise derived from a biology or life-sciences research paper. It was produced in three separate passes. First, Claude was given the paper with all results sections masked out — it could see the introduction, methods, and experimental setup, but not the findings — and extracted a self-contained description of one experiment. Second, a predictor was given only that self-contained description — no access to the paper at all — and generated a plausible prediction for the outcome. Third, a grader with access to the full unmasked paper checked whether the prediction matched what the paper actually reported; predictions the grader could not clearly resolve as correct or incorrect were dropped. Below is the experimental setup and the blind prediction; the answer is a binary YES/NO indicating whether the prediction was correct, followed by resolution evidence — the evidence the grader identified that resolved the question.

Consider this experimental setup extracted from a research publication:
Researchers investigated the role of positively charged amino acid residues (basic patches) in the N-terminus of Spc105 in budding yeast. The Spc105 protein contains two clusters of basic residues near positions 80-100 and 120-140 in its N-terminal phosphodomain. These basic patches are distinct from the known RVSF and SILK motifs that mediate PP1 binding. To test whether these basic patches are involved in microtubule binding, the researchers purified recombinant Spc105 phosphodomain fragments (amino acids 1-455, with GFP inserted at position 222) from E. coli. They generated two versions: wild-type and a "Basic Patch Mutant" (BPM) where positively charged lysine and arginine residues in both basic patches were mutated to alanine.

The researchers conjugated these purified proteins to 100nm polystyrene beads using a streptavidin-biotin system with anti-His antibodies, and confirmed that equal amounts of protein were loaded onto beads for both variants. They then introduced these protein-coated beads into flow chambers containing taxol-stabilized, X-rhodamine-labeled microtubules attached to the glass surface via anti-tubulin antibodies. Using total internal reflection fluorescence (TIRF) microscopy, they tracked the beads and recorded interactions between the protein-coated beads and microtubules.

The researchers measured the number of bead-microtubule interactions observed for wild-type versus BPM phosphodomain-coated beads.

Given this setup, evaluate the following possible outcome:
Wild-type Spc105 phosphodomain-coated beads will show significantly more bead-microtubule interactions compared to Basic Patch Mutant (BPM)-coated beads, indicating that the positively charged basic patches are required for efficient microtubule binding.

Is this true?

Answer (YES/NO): YES